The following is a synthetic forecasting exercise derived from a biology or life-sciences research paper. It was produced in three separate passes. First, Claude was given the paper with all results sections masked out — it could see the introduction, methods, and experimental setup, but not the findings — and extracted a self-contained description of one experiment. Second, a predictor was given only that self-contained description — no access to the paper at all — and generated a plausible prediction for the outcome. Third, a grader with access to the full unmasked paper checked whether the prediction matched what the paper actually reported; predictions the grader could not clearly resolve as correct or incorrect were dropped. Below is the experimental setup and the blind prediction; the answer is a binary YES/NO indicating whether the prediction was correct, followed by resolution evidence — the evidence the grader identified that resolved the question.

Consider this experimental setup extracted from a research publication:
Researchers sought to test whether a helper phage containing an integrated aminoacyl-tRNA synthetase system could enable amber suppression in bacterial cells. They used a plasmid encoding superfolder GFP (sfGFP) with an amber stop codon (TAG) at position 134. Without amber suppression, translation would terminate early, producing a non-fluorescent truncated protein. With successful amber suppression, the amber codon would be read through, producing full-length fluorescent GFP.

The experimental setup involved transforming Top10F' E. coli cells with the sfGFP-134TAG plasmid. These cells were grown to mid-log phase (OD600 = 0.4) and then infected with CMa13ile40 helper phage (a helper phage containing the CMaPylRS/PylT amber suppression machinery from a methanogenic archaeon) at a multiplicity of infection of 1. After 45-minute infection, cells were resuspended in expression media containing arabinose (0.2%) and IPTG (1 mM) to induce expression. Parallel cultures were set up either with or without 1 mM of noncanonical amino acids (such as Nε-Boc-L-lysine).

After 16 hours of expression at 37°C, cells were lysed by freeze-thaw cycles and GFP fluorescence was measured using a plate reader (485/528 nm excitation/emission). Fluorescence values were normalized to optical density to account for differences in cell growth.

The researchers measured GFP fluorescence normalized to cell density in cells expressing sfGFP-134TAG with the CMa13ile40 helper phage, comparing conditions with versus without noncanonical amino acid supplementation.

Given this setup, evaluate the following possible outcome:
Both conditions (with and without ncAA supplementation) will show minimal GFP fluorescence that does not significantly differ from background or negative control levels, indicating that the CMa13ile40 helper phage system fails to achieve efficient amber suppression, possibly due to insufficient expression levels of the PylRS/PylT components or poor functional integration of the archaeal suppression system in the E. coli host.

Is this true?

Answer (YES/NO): NO